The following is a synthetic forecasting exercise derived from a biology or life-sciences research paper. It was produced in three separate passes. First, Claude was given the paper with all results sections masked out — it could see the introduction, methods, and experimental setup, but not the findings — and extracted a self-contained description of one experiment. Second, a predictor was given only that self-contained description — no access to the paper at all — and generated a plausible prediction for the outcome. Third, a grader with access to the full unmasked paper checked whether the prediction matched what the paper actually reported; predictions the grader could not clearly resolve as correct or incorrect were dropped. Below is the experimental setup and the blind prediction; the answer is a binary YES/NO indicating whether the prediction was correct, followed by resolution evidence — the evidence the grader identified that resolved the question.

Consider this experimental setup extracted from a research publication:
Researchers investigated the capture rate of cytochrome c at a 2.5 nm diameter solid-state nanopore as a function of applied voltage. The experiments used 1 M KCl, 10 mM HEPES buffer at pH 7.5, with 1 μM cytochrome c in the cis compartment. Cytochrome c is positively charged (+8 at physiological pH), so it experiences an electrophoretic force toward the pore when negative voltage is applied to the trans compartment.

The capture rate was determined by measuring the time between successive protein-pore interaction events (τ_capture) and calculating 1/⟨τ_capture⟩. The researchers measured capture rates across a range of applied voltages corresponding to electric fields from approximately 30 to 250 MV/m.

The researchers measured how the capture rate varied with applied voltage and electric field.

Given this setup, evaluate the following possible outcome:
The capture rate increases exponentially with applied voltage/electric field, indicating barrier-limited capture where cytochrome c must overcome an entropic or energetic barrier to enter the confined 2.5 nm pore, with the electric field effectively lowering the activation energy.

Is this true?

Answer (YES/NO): NO